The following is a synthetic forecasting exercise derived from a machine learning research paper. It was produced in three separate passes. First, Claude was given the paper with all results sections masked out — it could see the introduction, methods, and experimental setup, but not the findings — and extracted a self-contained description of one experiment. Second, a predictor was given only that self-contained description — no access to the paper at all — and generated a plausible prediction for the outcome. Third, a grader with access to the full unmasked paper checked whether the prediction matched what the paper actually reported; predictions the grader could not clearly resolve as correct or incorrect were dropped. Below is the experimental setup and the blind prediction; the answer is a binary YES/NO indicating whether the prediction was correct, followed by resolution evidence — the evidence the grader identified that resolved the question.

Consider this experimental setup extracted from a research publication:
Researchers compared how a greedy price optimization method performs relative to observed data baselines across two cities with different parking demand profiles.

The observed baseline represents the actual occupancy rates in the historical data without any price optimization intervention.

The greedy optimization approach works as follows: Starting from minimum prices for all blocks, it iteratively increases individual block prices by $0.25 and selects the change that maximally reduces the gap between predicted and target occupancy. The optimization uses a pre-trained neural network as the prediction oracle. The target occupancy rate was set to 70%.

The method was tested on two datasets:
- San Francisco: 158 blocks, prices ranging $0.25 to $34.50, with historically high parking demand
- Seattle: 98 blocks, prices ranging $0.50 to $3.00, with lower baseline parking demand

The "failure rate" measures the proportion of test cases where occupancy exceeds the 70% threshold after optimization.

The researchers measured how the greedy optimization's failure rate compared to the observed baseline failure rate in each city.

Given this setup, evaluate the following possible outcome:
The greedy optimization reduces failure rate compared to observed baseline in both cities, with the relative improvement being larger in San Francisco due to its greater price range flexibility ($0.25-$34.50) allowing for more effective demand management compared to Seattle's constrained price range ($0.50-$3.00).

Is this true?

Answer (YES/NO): NO